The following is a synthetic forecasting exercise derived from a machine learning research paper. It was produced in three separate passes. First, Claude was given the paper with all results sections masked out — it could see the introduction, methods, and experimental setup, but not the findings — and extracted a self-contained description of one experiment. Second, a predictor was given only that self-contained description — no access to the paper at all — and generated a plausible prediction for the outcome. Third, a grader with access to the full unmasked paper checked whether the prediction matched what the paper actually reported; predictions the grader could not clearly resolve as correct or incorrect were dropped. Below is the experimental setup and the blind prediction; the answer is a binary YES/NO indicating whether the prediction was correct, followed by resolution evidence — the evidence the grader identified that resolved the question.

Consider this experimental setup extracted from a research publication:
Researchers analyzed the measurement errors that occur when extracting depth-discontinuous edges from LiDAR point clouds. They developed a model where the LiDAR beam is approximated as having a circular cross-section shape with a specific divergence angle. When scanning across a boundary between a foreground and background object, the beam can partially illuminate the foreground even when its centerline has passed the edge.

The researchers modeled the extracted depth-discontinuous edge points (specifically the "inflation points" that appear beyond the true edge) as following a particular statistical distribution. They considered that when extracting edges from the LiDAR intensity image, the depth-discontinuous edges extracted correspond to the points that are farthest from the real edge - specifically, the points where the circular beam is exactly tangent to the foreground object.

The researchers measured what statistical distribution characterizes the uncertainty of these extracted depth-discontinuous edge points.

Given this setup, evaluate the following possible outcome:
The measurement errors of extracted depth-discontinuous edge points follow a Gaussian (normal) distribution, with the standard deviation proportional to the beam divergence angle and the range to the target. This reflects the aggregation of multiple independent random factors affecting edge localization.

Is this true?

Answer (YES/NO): NO